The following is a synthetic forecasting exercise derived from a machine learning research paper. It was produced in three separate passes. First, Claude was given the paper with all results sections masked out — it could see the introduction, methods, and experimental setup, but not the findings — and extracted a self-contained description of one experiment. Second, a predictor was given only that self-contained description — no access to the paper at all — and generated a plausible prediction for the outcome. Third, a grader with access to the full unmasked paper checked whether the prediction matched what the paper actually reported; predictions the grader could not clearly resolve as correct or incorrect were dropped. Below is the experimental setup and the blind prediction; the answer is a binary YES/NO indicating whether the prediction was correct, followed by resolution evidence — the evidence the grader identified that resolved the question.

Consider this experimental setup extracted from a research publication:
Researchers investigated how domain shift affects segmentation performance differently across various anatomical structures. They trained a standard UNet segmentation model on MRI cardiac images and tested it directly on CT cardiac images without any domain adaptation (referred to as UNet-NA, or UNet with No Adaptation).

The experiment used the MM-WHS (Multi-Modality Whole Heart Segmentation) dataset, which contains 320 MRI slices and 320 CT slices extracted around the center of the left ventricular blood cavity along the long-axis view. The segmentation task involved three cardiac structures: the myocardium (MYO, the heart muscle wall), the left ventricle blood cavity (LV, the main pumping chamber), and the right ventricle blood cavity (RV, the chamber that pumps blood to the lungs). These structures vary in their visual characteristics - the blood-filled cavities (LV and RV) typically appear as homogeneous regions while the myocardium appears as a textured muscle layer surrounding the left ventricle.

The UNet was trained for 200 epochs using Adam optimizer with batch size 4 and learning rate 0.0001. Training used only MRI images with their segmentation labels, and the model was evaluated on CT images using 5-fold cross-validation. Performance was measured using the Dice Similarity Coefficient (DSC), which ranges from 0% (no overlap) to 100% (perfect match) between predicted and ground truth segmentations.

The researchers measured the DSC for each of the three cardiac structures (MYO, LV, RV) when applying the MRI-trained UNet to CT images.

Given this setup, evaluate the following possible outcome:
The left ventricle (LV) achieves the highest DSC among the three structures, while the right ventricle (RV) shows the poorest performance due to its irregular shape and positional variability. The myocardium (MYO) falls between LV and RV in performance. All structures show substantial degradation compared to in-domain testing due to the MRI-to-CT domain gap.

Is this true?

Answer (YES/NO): NO